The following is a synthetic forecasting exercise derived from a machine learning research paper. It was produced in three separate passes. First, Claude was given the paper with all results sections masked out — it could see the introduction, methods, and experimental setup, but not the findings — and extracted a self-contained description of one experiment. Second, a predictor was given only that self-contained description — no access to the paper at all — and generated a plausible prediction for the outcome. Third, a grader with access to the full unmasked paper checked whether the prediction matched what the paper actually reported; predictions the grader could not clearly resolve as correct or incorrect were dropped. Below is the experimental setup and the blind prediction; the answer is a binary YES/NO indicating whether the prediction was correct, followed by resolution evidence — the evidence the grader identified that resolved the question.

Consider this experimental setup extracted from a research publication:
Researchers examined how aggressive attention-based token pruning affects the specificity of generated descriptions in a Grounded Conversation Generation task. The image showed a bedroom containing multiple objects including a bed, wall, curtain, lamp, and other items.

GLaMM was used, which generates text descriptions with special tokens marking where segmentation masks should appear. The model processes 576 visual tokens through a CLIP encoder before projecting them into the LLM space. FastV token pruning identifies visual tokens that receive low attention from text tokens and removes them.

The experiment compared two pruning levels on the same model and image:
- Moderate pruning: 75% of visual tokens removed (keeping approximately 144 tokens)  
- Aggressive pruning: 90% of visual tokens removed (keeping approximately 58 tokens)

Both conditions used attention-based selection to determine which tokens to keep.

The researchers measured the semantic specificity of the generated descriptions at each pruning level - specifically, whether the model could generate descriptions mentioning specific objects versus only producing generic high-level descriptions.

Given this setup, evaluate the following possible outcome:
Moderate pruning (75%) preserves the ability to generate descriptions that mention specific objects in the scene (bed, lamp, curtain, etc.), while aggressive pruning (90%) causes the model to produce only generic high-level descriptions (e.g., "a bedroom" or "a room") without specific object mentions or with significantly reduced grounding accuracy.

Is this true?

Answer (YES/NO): NO